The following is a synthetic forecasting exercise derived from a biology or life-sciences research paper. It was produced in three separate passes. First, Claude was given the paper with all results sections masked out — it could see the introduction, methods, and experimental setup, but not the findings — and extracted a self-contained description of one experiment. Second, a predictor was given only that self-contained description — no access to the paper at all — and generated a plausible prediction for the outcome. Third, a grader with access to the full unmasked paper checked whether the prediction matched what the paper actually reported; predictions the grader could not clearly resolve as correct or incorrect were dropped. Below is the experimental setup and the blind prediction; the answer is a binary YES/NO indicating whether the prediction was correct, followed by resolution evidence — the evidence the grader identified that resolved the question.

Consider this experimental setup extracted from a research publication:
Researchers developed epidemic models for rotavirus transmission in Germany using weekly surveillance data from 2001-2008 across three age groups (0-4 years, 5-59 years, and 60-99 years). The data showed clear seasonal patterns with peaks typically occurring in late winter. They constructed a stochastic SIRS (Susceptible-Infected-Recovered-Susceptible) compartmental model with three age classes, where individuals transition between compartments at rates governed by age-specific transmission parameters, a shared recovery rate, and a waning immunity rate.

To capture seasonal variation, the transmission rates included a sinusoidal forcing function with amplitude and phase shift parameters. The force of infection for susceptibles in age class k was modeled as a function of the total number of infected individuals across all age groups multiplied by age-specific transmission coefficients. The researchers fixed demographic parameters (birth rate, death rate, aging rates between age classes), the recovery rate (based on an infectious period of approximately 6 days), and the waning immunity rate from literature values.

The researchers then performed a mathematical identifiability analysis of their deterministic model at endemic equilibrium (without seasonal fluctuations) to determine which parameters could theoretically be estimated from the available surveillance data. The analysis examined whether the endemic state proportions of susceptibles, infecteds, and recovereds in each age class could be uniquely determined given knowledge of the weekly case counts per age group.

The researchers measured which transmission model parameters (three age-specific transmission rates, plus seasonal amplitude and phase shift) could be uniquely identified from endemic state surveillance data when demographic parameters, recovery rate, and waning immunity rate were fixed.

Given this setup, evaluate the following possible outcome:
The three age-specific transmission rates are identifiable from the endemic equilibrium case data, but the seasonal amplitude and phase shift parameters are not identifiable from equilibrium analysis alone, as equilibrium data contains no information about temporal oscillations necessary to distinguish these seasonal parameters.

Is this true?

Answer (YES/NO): YES